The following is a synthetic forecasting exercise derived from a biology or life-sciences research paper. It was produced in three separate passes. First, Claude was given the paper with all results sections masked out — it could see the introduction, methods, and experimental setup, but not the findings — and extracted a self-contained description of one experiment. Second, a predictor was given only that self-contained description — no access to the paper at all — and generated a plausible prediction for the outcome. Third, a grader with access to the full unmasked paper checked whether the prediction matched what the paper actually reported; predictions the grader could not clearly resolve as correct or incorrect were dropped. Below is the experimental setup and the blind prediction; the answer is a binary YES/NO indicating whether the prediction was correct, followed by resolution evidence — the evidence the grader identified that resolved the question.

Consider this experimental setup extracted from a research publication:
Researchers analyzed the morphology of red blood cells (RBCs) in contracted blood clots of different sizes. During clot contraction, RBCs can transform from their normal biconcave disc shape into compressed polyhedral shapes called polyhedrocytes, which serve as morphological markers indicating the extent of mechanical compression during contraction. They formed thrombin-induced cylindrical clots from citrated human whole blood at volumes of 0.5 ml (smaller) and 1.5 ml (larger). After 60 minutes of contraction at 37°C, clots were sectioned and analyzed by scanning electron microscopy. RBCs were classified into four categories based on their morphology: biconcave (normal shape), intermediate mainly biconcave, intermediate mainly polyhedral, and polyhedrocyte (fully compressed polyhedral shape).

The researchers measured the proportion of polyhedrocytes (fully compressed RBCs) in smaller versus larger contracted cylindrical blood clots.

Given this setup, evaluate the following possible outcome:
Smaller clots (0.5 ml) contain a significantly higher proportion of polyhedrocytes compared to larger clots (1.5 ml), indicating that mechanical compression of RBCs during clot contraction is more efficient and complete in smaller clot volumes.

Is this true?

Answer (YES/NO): YES